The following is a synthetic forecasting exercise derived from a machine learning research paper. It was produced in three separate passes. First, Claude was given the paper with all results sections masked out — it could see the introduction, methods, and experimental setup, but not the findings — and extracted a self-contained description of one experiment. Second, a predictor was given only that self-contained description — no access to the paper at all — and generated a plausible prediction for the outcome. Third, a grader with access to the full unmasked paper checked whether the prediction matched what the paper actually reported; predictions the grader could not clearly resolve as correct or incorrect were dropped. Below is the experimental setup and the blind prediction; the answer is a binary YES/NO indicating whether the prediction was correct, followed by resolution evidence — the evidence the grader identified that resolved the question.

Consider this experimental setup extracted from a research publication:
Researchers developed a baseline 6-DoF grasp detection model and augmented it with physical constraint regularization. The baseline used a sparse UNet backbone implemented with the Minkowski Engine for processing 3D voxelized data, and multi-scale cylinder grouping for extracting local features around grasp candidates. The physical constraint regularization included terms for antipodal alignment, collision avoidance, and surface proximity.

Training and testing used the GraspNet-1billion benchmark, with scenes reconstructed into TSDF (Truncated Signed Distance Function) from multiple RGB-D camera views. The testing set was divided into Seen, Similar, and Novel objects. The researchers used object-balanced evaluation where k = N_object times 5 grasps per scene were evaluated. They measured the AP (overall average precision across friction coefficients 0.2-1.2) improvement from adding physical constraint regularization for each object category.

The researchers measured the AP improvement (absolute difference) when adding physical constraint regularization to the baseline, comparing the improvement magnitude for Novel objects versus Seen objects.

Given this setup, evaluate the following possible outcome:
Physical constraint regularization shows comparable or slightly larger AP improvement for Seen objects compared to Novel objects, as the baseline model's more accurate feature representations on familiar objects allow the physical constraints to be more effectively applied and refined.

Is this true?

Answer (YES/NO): NO